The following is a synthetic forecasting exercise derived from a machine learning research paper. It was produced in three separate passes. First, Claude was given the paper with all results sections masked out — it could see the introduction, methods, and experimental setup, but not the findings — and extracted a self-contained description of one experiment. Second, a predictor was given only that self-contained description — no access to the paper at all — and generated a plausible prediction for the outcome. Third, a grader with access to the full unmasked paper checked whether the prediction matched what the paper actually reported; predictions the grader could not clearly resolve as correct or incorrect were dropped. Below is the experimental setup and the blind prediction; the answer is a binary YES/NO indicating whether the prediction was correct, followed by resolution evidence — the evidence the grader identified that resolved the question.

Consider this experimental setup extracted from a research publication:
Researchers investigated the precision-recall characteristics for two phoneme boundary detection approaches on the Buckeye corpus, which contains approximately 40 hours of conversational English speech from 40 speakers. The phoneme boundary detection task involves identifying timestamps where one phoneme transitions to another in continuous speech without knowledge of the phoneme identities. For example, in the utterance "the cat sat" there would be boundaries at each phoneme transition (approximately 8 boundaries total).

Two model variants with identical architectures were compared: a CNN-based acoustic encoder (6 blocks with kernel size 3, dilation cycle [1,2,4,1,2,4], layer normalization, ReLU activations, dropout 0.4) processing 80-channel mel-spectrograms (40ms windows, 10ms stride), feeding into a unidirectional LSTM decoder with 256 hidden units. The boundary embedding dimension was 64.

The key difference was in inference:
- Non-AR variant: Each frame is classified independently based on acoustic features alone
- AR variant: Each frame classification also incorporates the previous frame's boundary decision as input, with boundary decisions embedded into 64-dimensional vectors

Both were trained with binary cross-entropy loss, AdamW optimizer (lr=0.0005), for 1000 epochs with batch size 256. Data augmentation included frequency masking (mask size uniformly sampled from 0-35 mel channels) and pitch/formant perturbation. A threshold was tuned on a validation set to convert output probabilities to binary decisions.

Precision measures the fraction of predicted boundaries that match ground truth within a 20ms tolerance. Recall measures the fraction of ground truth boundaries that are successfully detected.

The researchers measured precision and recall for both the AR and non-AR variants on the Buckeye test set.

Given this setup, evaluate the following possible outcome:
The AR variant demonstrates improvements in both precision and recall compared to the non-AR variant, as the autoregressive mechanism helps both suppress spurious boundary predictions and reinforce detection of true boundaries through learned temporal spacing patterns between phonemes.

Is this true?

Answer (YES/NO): NO